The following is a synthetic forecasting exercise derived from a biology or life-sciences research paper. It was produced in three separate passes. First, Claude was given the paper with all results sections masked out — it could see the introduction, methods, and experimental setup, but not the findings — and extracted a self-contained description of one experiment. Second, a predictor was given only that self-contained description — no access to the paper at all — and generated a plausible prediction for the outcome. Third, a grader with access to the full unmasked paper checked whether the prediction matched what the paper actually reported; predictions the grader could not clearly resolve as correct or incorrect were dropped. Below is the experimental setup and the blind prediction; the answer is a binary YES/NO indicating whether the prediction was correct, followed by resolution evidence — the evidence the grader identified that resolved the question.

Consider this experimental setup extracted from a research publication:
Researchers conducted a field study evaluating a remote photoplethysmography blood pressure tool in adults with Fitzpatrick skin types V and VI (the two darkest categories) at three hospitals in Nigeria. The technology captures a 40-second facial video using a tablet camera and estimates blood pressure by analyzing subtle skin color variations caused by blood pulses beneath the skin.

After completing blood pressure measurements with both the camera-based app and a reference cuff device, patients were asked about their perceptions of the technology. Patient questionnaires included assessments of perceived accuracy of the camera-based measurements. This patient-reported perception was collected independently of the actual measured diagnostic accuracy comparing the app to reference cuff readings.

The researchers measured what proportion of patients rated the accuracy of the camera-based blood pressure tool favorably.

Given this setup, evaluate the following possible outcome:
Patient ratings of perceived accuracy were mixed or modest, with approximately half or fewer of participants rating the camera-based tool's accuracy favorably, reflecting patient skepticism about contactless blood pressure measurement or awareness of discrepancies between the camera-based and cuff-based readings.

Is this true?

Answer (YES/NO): NO